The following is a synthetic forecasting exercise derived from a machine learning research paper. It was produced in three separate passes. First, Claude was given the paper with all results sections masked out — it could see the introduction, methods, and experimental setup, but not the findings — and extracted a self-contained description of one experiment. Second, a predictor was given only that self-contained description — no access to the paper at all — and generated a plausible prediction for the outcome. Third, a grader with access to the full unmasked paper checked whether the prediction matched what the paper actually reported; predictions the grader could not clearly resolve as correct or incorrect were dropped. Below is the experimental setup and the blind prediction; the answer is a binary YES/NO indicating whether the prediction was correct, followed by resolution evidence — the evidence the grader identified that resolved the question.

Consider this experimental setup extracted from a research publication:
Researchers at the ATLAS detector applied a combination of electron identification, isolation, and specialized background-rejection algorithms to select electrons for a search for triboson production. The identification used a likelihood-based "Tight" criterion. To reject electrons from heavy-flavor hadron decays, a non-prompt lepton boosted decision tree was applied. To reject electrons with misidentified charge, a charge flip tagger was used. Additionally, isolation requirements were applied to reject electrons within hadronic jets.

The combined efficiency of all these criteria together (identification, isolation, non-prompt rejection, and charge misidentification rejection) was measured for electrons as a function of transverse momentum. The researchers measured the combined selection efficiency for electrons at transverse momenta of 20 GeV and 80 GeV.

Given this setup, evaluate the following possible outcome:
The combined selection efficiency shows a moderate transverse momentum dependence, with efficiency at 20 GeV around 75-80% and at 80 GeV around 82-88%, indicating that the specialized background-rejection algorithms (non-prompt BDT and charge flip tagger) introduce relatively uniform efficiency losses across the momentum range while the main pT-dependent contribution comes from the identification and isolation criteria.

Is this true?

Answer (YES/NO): NO